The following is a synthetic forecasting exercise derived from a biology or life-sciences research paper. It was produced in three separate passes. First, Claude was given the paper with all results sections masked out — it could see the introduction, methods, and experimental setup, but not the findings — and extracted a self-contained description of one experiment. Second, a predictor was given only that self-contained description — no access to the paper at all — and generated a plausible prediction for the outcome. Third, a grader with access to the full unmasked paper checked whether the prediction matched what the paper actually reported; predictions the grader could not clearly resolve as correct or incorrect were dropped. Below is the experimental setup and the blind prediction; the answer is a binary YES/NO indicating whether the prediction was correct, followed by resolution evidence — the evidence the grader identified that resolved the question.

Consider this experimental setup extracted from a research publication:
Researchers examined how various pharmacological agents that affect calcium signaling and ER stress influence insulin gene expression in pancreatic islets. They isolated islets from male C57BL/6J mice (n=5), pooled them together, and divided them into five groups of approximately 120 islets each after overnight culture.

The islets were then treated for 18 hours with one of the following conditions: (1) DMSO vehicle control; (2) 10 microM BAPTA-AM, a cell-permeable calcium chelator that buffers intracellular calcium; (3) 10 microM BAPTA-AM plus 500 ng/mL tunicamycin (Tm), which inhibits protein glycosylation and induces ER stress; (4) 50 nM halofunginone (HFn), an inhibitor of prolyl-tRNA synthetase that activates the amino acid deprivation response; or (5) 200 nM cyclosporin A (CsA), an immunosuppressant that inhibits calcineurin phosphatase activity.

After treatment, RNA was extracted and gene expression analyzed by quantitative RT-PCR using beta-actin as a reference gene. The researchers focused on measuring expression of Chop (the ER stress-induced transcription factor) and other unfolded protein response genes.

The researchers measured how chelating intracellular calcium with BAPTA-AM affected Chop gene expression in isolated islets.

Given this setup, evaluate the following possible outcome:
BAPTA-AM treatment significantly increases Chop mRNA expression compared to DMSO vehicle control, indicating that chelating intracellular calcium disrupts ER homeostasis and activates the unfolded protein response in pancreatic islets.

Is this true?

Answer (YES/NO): NO